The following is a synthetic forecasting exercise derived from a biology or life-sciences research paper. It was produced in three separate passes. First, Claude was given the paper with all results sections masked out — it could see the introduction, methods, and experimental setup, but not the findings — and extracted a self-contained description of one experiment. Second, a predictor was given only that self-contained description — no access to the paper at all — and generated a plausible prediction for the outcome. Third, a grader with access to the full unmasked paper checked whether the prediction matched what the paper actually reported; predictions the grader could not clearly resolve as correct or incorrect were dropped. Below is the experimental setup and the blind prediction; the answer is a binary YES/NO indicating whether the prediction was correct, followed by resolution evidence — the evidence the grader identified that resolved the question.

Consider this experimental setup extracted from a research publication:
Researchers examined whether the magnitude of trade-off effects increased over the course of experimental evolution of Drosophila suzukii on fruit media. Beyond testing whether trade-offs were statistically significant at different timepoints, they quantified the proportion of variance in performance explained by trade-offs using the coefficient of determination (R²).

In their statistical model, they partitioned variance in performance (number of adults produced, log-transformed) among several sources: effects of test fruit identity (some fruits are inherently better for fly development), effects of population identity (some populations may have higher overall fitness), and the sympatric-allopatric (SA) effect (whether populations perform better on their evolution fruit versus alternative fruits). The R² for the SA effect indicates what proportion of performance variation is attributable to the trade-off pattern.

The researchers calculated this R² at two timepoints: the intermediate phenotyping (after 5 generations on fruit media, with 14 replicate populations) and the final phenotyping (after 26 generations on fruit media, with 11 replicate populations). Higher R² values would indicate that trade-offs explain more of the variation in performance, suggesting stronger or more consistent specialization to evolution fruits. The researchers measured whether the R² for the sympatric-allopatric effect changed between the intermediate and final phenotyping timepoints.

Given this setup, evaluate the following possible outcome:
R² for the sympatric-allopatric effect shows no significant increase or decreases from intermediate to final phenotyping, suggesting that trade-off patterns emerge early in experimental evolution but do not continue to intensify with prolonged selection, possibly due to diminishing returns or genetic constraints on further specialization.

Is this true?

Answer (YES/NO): NO